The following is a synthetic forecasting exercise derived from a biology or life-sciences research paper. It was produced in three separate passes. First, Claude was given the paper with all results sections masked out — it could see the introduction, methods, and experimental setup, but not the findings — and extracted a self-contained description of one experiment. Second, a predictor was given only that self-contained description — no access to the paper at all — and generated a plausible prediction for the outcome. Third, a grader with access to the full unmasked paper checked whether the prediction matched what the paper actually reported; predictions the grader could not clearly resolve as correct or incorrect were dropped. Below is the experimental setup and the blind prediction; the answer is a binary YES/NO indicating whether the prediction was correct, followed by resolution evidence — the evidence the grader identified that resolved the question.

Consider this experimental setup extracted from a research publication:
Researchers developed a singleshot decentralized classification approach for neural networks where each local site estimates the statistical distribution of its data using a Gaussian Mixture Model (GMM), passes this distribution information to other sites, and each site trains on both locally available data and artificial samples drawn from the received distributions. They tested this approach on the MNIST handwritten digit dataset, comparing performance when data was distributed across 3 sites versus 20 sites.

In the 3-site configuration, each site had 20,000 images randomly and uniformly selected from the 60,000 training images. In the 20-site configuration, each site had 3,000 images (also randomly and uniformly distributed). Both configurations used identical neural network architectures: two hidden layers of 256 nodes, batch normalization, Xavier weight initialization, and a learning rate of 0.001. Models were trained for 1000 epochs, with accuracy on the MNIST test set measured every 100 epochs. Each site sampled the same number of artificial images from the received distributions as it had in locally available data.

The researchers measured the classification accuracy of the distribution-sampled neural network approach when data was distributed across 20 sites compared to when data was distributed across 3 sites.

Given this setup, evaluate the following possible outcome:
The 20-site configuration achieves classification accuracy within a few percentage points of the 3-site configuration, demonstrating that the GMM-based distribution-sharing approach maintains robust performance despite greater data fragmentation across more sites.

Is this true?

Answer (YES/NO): NO